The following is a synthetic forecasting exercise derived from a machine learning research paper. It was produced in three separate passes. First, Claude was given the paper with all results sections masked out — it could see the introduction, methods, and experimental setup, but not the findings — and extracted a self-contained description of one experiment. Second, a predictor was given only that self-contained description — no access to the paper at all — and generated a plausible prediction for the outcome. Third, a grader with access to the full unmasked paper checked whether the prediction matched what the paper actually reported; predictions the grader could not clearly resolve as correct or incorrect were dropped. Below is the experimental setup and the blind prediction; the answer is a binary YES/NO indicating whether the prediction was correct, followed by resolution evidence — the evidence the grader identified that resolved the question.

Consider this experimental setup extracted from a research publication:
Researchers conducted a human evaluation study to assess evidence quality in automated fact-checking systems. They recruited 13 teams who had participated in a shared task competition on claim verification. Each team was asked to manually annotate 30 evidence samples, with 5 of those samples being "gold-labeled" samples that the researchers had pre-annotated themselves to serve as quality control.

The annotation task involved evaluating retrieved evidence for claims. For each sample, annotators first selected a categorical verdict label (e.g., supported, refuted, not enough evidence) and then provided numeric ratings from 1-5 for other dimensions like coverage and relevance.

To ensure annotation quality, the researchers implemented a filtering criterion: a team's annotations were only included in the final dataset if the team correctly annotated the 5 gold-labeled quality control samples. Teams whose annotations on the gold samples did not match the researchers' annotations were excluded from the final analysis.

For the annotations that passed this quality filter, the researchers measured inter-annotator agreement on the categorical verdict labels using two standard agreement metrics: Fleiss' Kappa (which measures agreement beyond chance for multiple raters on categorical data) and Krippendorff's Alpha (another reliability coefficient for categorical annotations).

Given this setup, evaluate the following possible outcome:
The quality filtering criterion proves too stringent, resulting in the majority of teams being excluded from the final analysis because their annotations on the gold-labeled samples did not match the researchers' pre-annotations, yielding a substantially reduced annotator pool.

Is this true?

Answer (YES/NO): NO